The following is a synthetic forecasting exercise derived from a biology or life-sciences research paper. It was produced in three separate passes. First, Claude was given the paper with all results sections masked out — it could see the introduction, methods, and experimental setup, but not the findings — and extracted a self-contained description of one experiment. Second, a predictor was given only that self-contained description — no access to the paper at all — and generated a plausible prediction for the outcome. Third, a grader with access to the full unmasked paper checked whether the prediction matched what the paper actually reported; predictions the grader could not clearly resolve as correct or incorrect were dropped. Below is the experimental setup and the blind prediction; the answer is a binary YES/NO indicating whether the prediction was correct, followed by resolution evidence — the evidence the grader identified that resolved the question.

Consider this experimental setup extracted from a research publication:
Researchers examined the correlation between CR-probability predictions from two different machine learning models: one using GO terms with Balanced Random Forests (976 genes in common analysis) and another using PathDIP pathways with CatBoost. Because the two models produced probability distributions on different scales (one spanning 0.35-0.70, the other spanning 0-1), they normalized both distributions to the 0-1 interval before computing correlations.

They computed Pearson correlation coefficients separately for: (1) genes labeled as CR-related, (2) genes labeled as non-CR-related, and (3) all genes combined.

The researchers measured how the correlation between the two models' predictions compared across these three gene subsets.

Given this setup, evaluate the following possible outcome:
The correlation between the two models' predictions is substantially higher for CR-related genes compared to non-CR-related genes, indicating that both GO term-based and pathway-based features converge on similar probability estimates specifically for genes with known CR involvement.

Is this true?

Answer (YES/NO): YES